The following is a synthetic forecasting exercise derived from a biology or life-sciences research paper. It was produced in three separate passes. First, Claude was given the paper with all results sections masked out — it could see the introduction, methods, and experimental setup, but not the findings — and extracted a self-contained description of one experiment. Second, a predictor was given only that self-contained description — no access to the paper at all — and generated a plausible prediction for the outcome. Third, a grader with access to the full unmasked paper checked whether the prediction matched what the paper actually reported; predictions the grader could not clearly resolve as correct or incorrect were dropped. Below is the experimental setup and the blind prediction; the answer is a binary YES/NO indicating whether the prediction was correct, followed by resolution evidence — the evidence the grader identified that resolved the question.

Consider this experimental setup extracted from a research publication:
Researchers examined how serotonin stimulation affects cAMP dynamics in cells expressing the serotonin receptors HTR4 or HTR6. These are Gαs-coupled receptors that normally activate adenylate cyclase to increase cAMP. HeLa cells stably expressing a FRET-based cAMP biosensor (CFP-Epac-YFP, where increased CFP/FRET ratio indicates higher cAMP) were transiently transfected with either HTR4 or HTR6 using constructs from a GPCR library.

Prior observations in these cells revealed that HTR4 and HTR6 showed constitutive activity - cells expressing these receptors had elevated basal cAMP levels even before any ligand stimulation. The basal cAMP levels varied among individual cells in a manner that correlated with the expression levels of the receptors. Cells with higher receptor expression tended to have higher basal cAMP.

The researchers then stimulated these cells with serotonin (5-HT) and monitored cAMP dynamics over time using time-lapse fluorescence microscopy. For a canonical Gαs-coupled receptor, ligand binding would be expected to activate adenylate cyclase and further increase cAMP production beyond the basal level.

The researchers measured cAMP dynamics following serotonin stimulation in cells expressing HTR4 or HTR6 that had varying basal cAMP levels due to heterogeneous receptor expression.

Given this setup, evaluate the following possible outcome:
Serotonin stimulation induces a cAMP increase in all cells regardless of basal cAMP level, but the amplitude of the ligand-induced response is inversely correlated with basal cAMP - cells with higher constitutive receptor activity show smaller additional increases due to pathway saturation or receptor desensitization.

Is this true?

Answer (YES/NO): NO